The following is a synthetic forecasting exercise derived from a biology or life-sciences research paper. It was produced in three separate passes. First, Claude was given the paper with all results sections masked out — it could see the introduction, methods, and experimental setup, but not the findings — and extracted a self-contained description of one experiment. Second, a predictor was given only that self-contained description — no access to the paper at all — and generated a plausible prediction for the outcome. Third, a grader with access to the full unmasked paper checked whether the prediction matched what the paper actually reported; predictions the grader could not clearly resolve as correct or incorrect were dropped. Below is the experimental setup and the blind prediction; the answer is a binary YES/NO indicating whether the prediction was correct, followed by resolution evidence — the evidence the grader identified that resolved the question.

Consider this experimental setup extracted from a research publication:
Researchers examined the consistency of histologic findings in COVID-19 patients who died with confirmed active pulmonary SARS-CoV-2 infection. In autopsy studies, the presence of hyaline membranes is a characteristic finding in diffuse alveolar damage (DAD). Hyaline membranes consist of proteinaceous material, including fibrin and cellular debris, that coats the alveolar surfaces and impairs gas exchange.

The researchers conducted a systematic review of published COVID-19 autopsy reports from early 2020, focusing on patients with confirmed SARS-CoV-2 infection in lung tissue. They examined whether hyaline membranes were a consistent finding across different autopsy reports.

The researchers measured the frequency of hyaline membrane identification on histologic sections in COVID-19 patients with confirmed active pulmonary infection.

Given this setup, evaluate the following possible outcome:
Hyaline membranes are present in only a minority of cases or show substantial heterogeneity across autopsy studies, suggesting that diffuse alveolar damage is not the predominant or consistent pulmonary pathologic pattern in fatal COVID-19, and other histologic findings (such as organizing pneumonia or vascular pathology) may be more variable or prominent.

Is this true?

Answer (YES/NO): NO